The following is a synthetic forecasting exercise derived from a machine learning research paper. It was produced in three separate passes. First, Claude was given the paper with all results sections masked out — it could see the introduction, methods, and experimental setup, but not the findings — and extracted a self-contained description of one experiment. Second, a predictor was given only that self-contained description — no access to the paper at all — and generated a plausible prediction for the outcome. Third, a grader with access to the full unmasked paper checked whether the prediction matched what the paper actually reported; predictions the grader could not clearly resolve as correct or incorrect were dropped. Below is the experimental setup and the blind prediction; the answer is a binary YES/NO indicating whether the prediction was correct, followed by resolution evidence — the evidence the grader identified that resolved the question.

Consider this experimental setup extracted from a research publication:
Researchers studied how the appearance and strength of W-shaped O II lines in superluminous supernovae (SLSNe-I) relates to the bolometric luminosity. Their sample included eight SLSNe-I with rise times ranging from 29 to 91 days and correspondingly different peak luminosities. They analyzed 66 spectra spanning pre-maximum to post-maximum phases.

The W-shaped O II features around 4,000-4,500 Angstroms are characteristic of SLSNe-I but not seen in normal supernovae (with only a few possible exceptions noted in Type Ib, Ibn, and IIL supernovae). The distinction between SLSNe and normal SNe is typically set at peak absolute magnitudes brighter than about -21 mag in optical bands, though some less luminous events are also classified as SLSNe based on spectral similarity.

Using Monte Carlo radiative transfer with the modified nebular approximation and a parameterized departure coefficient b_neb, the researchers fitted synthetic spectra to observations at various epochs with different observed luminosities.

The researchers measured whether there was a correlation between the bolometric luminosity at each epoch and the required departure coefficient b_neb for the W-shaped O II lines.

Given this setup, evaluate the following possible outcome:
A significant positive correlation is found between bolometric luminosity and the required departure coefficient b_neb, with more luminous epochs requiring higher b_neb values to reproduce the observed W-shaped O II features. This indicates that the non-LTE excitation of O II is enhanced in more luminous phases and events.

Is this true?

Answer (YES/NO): NO